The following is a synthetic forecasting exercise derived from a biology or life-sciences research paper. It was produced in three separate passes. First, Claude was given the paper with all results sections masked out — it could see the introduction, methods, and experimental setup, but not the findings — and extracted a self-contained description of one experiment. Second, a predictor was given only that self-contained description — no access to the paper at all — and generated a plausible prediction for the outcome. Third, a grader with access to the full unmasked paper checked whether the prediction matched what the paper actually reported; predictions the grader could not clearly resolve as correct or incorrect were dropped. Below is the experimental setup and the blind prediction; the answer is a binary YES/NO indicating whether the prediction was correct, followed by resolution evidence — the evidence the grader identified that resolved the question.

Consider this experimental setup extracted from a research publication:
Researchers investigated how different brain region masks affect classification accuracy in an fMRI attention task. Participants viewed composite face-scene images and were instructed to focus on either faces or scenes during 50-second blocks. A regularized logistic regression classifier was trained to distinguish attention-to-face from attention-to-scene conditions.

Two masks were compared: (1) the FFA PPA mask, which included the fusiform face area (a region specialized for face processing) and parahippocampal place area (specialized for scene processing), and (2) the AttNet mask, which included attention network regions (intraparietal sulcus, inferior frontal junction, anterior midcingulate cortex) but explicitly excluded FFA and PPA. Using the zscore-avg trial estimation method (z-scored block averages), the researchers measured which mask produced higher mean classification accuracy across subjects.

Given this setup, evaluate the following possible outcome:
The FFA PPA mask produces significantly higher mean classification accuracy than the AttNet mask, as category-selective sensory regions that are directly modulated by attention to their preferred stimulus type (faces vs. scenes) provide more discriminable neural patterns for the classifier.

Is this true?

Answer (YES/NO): YES